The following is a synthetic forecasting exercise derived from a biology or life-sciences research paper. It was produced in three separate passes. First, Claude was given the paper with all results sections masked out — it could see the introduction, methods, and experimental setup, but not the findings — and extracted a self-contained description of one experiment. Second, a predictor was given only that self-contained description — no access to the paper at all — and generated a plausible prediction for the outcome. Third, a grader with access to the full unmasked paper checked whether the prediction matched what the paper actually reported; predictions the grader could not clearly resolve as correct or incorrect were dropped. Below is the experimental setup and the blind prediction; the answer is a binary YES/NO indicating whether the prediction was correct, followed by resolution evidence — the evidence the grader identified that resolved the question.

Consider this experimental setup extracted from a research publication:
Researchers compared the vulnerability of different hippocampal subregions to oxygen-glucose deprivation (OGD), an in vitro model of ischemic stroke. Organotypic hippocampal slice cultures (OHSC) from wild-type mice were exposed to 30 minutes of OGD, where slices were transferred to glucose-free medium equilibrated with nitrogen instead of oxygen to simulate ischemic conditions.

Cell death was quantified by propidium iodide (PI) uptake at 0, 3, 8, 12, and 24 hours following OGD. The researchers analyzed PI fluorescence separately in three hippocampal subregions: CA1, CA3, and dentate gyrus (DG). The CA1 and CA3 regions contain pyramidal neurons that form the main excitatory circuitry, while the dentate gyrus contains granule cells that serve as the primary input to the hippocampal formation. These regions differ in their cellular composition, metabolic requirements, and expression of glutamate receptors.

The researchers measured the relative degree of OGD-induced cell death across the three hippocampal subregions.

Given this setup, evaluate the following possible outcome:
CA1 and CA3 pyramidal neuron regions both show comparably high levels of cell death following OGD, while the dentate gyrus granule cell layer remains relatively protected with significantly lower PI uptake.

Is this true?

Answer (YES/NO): YES